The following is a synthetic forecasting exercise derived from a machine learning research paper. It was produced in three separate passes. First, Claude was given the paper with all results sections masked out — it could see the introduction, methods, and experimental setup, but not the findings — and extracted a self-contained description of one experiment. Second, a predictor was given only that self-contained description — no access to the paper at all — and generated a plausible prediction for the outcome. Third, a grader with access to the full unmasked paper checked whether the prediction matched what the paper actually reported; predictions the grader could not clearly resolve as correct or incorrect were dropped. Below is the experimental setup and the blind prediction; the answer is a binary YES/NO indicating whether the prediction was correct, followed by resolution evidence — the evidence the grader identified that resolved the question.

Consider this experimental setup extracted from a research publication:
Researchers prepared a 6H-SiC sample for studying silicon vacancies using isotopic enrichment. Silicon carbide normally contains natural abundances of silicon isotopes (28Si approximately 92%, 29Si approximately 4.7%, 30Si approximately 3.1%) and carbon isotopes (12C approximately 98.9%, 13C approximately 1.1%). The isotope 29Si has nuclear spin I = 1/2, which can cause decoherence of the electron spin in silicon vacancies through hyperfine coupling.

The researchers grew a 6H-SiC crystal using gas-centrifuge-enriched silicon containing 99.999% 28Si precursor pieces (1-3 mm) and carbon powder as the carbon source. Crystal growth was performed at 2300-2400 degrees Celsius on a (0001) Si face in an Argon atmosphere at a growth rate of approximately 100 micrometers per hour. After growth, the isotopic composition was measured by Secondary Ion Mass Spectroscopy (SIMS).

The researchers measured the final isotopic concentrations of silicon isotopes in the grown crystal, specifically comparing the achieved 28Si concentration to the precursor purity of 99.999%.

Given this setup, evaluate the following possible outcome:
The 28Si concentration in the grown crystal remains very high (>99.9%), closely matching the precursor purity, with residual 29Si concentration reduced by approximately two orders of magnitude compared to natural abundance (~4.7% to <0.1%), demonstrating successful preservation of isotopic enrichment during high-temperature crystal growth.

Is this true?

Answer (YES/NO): YES